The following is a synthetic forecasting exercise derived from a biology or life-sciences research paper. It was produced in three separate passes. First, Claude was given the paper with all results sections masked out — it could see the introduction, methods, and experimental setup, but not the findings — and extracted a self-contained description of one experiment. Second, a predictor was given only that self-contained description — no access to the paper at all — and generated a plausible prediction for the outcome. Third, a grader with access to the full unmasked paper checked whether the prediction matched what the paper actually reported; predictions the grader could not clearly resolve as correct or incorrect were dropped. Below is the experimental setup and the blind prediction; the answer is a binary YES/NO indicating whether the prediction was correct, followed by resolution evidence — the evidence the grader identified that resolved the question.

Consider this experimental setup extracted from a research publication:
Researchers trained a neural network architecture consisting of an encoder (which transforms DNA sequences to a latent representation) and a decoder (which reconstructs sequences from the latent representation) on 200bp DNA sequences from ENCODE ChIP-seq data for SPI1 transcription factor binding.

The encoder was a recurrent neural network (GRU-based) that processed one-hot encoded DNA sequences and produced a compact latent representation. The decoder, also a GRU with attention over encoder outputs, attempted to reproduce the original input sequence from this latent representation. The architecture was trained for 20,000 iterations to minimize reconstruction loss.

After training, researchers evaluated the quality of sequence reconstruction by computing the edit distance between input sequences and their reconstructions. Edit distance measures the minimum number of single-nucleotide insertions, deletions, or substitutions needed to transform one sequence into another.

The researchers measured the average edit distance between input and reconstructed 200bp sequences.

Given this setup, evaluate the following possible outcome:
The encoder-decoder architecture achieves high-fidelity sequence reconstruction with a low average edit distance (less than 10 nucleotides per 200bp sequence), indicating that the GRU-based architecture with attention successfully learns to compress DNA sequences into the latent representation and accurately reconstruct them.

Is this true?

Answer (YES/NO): YES